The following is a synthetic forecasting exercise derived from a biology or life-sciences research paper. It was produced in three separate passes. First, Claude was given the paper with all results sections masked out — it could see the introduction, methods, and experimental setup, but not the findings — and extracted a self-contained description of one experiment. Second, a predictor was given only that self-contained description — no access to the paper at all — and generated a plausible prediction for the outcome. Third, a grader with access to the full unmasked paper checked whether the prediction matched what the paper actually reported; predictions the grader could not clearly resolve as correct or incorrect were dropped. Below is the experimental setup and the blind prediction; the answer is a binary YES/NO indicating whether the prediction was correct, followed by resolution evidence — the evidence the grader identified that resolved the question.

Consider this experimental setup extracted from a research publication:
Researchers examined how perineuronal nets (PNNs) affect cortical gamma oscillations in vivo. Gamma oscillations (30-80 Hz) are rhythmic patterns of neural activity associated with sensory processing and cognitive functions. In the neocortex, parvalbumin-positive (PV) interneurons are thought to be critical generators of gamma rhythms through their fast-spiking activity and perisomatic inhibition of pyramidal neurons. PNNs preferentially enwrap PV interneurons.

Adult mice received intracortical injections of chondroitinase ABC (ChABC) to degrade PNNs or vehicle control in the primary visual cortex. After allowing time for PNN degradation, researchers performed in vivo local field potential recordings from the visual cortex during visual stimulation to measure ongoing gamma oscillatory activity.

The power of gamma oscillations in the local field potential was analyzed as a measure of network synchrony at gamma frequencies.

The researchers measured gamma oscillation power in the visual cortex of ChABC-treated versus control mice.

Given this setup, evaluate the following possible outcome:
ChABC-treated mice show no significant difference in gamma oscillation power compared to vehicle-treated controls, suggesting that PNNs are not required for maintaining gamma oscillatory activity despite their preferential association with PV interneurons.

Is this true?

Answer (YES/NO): NO